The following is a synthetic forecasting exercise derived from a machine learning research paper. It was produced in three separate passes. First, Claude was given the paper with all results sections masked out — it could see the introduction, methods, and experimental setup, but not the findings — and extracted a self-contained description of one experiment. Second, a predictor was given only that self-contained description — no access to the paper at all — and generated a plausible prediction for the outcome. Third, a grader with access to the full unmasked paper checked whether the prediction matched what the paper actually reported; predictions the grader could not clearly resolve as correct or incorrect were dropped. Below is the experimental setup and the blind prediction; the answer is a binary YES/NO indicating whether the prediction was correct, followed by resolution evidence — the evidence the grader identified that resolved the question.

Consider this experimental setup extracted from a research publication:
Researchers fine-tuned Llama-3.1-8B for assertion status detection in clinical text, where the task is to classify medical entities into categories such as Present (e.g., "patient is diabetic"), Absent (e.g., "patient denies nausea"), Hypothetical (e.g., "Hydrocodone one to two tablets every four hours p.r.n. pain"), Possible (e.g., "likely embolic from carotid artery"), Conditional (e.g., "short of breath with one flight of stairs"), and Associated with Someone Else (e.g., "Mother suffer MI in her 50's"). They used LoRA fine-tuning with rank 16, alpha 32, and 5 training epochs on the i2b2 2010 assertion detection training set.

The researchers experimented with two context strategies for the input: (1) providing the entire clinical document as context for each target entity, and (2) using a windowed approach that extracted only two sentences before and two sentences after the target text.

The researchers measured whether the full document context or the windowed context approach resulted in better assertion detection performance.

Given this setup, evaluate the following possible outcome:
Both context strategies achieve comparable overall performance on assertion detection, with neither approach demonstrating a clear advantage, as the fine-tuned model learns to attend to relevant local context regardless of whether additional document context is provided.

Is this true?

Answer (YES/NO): NO